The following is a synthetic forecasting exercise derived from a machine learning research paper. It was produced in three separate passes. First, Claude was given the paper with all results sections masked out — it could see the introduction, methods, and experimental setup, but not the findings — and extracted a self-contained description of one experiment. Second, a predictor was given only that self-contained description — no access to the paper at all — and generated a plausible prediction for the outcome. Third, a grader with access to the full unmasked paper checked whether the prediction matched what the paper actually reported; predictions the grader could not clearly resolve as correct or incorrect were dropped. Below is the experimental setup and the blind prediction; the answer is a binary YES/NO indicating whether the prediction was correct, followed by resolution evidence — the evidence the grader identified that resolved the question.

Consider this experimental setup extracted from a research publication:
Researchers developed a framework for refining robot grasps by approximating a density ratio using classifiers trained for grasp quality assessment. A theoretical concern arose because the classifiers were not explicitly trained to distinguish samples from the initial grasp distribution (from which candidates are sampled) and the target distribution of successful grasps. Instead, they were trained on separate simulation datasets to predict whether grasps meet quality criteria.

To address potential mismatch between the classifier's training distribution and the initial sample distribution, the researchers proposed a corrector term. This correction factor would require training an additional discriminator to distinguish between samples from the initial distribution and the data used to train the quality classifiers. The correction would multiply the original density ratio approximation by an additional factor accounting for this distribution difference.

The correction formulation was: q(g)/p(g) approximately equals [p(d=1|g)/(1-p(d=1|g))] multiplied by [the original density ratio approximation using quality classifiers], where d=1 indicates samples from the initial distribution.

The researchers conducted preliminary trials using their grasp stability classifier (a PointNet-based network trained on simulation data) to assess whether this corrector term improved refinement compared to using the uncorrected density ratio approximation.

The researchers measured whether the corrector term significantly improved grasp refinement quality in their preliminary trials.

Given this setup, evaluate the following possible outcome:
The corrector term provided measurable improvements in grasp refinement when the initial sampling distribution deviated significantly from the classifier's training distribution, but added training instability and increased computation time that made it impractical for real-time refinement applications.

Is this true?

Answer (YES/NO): NO